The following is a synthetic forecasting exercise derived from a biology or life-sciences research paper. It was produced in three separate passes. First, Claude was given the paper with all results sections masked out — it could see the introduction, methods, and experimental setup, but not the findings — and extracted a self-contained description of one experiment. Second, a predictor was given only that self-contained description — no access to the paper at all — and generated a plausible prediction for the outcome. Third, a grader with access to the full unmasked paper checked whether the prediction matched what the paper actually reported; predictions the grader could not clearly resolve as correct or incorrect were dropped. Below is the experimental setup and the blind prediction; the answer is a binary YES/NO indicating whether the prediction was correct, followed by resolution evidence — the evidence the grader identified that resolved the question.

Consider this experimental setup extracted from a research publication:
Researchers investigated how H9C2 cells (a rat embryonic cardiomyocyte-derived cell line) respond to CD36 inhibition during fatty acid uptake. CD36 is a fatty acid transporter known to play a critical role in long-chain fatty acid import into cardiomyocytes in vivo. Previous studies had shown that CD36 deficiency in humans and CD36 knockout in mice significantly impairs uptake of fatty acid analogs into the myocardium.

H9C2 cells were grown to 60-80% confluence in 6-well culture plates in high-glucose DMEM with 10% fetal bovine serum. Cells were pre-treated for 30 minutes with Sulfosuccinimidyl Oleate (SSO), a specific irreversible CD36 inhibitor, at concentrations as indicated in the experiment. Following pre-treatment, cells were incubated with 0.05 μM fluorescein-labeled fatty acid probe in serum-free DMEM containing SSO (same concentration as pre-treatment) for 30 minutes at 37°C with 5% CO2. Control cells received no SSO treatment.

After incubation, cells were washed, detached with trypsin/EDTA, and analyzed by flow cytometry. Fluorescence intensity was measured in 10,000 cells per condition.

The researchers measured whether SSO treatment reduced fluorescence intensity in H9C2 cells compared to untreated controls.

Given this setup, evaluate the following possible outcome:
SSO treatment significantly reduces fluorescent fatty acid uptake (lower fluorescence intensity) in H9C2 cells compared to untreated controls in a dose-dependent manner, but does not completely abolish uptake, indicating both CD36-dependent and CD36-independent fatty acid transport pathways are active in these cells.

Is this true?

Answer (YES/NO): NO